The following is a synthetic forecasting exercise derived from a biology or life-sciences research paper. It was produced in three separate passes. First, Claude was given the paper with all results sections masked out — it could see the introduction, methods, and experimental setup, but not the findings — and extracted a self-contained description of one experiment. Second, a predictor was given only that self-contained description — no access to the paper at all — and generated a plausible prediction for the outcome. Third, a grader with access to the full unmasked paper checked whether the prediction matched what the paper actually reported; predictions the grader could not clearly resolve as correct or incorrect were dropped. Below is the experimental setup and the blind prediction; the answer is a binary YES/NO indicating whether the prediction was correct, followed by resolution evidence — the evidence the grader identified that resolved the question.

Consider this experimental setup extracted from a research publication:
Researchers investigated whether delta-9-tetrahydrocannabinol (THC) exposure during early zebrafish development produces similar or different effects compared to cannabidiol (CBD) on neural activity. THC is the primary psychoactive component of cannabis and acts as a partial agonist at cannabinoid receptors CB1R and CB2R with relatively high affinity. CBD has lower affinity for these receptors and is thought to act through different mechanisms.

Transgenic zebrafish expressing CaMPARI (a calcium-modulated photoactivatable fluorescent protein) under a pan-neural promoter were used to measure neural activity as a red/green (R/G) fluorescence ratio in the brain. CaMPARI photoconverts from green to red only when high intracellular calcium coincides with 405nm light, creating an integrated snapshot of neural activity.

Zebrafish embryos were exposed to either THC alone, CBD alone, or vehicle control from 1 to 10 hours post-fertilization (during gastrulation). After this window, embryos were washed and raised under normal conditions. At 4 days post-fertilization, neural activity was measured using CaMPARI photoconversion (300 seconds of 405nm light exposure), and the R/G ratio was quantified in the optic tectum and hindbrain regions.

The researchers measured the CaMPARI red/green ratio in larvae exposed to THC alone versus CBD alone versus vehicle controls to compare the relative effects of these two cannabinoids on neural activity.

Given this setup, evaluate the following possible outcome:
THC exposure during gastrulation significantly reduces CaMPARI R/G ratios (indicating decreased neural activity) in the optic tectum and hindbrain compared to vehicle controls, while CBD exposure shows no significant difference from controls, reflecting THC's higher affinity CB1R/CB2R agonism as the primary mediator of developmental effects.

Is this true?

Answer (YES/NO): NO